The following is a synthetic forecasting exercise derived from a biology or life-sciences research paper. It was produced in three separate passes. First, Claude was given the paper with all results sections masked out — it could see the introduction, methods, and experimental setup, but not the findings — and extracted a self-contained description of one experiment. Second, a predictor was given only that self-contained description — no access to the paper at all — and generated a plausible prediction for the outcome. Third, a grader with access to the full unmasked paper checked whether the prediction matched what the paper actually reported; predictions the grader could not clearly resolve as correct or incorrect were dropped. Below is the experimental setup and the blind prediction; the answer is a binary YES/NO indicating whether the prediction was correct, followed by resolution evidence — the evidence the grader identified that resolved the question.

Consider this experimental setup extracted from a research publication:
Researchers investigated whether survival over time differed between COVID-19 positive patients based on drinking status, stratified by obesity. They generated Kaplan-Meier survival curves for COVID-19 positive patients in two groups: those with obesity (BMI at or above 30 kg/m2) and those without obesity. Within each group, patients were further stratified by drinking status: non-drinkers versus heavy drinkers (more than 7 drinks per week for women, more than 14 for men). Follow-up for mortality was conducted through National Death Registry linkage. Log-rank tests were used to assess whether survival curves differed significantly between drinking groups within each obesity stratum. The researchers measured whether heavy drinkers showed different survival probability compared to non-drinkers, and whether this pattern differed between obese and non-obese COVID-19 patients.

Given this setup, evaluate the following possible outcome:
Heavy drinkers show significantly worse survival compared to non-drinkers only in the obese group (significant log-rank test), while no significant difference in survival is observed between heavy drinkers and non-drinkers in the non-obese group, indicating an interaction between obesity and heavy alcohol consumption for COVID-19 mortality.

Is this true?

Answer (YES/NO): YES